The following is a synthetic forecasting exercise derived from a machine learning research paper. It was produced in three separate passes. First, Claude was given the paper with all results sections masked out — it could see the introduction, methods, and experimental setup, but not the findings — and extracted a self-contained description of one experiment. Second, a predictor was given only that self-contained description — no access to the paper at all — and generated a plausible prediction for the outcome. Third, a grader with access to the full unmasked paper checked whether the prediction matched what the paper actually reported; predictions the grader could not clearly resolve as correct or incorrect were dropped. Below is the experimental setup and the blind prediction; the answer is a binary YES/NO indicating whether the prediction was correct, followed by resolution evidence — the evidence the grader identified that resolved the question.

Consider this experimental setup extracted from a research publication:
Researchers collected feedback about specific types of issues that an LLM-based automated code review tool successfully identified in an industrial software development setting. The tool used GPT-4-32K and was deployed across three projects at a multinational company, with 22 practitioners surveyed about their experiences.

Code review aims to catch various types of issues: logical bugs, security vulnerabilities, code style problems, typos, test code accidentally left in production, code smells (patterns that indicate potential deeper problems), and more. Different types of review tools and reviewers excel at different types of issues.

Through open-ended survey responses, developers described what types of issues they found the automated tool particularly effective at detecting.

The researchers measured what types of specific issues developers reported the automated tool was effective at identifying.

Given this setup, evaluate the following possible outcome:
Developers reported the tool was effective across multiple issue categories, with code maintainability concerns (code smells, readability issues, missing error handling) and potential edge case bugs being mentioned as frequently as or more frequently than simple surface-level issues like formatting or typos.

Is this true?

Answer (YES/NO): NO